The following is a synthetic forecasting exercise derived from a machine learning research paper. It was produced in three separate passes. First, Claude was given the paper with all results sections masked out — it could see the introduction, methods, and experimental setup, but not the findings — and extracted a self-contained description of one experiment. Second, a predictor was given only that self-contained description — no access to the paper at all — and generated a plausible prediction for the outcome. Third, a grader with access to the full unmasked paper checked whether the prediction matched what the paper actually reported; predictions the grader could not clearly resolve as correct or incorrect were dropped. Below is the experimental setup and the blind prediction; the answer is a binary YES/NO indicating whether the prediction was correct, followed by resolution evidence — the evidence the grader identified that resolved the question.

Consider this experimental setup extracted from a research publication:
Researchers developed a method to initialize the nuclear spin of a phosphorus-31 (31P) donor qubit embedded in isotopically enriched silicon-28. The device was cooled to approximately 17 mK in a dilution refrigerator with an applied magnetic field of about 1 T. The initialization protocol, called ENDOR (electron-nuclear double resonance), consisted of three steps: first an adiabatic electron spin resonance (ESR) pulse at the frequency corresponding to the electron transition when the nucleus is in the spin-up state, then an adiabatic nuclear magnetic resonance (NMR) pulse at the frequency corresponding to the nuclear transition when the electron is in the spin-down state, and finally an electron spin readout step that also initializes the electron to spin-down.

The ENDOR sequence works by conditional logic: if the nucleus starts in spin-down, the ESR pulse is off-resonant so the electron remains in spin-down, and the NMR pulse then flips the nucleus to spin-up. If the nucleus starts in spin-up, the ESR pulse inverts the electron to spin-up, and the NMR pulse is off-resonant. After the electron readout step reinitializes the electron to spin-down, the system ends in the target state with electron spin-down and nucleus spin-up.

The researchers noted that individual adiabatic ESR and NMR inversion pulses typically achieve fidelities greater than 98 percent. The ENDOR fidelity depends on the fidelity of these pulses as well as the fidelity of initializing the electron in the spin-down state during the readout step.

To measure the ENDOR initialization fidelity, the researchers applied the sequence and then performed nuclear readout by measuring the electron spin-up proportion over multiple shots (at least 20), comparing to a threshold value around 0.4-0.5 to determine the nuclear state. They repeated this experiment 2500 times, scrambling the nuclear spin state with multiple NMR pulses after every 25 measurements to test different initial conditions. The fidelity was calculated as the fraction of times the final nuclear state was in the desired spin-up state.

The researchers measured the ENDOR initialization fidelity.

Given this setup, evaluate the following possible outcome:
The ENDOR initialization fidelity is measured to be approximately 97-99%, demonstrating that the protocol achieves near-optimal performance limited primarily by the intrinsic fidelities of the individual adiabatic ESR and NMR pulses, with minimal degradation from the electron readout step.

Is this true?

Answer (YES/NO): NO